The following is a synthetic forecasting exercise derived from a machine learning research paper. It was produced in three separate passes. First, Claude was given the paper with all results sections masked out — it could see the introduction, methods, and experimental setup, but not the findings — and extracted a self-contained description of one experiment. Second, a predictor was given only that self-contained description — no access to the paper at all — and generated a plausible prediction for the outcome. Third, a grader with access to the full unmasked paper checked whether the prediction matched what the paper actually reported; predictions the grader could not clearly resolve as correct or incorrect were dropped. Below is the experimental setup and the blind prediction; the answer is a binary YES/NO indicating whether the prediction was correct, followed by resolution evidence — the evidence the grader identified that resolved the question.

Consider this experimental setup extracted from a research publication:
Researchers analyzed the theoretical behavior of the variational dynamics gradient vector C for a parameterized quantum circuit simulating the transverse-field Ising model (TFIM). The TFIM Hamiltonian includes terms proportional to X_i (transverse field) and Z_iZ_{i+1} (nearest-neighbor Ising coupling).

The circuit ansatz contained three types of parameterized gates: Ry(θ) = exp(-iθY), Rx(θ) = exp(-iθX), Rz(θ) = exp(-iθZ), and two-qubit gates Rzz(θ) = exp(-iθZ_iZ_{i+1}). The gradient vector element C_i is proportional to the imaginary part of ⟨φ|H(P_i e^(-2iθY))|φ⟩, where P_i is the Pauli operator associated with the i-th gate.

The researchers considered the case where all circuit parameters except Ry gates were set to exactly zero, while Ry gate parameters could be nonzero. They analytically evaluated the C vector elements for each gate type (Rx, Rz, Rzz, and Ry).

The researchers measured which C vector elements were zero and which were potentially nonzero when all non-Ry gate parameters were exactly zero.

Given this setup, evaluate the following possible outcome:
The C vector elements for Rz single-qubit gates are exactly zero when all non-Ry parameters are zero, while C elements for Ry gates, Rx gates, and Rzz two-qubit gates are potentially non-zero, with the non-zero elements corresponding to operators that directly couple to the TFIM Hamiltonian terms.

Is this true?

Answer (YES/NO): NO